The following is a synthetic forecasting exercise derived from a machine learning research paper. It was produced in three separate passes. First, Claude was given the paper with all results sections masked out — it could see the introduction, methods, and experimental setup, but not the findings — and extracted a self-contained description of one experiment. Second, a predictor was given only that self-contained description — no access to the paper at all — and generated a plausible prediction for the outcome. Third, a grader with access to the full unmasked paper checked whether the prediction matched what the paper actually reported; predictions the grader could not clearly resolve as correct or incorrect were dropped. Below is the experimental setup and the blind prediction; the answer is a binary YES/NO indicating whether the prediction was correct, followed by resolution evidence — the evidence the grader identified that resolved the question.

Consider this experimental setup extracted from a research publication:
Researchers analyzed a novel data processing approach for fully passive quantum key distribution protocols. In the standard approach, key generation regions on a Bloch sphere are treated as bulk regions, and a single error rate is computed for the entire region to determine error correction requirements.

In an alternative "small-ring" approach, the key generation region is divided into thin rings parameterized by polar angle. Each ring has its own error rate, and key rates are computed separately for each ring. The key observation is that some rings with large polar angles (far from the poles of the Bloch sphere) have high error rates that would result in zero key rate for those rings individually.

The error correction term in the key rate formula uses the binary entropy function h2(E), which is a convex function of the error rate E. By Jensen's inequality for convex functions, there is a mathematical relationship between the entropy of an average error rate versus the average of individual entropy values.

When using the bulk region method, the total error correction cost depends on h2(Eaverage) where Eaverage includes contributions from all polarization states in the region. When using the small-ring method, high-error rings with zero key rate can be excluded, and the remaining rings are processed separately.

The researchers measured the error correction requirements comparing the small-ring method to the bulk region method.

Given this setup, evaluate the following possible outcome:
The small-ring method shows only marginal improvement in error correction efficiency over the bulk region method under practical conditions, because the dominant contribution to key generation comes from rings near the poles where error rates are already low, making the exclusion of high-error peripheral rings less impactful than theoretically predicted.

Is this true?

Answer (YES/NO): NO